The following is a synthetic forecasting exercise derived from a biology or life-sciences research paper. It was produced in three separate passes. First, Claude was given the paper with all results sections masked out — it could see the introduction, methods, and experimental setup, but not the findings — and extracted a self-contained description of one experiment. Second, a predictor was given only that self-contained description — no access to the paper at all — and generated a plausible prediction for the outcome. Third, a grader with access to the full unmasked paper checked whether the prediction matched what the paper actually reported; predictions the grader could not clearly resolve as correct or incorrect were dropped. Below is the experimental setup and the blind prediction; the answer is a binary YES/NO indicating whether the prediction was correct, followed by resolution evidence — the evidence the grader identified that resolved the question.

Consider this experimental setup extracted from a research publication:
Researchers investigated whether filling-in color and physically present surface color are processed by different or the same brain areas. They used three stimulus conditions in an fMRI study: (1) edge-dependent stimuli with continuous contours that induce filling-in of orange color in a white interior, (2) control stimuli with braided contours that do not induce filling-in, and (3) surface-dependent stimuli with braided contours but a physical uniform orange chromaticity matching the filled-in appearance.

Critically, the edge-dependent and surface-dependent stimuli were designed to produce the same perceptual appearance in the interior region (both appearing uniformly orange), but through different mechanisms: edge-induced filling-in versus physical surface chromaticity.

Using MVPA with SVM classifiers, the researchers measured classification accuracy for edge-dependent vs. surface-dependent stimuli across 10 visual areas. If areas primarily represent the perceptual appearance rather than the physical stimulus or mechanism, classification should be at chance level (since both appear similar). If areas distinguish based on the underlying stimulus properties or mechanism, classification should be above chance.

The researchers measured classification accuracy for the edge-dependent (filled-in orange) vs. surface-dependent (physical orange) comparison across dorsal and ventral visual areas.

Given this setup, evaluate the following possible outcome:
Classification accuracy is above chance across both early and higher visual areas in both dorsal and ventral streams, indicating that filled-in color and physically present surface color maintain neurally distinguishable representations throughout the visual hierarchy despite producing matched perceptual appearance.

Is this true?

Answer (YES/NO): NO